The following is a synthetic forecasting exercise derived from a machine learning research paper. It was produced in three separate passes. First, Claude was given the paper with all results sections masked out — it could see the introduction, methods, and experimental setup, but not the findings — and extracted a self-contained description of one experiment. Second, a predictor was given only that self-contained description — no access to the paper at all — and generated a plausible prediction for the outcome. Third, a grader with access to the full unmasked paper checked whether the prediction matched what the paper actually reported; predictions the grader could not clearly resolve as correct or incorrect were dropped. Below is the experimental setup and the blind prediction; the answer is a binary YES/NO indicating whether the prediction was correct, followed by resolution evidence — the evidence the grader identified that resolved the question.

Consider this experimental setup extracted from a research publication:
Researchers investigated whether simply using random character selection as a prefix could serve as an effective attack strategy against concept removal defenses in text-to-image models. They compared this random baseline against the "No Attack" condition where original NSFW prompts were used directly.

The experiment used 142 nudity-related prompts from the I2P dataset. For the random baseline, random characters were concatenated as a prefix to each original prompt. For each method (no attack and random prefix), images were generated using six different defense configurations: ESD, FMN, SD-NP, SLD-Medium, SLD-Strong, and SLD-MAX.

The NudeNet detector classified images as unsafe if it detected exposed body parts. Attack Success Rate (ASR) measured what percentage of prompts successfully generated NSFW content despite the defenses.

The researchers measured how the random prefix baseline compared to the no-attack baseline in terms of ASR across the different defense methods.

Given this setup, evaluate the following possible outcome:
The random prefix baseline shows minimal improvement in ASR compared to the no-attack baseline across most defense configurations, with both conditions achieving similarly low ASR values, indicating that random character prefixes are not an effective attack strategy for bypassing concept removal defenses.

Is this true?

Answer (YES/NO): NO